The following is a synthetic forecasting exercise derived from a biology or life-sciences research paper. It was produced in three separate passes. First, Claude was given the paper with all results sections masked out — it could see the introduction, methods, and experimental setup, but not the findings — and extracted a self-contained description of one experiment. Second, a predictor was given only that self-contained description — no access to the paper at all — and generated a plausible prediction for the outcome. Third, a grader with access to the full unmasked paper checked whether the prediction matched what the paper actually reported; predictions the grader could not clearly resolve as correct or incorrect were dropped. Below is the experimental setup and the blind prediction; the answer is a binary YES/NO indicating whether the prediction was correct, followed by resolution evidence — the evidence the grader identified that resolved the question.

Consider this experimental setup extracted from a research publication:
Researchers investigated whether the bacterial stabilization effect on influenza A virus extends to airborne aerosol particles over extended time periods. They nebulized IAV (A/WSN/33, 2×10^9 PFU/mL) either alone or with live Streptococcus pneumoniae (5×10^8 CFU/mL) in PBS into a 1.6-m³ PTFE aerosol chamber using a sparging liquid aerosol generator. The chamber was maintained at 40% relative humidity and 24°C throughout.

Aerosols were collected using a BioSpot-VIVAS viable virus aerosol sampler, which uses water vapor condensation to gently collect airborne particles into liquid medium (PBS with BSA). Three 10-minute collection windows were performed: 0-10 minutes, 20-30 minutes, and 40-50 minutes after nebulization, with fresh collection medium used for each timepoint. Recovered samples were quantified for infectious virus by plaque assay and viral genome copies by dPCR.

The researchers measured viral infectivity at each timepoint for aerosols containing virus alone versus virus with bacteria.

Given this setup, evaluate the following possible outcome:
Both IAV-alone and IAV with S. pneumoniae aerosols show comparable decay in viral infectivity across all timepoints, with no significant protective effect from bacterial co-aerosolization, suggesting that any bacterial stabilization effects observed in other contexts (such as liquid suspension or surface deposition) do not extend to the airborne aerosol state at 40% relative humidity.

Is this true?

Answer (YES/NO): NO